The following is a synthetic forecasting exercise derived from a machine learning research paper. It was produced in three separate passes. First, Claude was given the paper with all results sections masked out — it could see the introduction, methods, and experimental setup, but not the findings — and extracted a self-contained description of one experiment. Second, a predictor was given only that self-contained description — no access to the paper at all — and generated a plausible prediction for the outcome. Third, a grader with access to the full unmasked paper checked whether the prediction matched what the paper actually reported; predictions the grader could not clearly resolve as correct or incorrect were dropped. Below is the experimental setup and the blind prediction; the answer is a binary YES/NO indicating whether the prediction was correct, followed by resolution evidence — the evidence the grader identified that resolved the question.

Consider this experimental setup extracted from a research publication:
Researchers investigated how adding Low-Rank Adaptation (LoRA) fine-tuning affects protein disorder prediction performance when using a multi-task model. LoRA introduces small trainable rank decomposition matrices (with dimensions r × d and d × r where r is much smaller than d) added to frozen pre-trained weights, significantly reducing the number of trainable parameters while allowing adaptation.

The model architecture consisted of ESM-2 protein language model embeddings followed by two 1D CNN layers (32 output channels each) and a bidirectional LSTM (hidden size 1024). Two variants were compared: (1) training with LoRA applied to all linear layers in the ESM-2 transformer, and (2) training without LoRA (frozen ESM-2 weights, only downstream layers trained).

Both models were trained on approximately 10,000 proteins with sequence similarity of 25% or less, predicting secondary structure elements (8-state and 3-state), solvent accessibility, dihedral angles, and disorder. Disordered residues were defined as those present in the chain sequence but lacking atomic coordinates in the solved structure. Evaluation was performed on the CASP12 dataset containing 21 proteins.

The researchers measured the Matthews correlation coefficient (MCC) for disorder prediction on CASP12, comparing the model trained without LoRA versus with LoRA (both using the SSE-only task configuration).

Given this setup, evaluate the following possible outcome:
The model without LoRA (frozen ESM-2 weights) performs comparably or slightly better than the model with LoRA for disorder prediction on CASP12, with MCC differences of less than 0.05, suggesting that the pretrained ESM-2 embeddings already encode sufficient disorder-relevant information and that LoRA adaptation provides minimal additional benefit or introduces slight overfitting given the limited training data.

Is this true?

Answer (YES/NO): NO